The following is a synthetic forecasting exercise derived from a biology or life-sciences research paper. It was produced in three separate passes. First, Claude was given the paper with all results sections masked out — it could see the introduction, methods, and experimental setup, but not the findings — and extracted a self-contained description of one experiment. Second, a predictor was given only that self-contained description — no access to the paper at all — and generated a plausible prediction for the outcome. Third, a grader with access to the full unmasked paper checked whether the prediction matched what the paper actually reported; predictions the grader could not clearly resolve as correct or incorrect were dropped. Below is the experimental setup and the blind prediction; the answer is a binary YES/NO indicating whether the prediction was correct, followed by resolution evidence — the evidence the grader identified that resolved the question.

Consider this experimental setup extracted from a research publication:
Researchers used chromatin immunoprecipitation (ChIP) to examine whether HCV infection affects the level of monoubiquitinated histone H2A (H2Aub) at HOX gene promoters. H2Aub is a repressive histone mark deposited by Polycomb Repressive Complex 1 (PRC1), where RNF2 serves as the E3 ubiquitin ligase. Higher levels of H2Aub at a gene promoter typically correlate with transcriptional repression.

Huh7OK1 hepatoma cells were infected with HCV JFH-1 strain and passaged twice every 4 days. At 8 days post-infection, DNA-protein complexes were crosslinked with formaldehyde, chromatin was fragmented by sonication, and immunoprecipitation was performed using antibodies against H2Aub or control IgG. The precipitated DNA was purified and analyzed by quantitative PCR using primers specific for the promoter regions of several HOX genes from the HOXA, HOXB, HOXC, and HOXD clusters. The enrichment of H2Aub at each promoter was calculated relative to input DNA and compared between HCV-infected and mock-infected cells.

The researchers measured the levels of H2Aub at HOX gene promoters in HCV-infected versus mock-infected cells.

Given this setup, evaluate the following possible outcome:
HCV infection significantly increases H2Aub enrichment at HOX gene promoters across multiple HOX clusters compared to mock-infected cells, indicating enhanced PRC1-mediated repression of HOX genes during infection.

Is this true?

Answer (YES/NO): NO